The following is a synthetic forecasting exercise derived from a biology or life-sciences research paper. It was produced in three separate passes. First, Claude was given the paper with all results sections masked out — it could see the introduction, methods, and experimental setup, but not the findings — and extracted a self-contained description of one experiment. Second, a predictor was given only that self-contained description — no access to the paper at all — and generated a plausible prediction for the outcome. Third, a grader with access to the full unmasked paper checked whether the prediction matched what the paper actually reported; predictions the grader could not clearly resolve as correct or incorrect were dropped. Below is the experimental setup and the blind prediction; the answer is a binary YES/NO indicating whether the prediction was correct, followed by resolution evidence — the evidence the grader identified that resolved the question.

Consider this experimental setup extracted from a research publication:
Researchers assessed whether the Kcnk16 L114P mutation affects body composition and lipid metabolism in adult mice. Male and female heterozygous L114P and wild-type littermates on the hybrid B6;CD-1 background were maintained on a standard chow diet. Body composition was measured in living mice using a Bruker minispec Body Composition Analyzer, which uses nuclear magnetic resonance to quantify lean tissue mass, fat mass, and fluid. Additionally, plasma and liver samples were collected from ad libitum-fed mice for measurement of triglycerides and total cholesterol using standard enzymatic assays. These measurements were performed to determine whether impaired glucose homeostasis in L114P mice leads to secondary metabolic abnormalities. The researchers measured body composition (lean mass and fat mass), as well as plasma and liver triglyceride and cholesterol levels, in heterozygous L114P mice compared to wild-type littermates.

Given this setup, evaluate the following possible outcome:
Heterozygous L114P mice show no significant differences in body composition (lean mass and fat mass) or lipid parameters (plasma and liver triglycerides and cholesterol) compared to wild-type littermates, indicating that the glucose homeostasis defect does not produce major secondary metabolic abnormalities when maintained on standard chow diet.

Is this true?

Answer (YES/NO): NO